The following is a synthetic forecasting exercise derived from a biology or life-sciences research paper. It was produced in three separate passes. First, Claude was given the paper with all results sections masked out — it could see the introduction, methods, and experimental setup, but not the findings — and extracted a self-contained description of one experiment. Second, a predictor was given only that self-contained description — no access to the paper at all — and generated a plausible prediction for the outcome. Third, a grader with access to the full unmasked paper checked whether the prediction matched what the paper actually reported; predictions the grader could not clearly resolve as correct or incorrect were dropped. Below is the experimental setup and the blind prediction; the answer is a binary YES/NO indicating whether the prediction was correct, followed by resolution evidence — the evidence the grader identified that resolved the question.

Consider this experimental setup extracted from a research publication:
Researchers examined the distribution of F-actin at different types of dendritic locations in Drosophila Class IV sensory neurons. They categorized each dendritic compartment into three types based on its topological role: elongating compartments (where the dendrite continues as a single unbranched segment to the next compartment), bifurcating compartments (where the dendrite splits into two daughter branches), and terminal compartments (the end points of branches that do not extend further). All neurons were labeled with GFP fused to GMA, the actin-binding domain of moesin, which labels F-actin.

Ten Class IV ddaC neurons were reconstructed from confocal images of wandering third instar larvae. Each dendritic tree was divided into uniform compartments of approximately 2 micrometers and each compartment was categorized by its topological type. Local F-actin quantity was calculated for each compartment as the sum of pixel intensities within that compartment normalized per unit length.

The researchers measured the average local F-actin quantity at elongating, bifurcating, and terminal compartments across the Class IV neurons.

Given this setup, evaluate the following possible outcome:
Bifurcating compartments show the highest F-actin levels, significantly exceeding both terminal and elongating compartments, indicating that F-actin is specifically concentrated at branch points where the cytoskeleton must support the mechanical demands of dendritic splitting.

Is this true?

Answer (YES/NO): NO